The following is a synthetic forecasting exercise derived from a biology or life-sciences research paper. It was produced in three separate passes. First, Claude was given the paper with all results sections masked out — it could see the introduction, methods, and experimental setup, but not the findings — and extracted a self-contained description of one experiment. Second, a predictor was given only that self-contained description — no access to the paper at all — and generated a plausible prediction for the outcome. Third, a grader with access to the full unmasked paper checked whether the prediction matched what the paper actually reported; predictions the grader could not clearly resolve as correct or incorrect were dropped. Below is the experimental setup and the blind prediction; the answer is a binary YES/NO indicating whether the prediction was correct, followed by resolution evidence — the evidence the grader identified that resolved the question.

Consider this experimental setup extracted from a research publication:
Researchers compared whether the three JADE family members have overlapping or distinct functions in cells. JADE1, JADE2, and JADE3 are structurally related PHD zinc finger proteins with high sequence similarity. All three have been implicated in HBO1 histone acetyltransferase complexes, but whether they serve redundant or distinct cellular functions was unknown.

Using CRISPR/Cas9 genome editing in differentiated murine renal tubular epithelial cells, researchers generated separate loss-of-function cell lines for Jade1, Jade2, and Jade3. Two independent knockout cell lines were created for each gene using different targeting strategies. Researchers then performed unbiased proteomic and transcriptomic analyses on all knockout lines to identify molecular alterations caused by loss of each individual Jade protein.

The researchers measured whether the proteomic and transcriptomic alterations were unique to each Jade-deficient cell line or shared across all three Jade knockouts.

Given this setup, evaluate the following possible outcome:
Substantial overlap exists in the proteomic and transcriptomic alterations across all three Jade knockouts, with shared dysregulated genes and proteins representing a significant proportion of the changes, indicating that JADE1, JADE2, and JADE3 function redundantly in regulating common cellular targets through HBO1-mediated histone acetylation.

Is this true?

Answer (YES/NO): NO